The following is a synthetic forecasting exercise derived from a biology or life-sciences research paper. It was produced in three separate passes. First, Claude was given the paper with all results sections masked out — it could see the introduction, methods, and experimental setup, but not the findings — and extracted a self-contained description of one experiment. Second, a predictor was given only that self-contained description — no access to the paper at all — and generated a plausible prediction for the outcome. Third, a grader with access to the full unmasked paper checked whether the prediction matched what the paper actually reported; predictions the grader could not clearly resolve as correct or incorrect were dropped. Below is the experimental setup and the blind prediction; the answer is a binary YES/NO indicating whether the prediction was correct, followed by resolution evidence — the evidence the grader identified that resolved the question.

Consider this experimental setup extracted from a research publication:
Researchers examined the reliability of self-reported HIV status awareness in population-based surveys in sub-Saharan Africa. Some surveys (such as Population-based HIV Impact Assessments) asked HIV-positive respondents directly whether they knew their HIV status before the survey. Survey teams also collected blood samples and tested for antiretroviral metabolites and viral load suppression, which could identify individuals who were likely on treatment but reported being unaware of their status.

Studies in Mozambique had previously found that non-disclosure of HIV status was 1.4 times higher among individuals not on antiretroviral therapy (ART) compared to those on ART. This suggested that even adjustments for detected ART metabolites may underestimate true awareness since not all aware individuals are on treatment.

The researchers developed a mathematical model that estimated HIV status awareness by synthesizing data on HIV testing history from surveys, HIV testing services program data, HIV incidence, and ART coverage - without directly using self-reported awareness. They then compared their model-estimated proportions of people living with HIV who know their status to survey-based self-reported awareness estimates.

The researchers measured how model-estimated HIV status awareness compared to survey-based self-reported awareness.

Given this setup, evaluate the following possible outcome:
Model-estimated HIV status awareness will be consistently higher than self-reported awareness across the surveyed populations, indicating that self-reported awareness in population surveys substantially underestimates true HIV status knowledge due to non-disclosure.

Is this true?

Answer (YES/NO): YES